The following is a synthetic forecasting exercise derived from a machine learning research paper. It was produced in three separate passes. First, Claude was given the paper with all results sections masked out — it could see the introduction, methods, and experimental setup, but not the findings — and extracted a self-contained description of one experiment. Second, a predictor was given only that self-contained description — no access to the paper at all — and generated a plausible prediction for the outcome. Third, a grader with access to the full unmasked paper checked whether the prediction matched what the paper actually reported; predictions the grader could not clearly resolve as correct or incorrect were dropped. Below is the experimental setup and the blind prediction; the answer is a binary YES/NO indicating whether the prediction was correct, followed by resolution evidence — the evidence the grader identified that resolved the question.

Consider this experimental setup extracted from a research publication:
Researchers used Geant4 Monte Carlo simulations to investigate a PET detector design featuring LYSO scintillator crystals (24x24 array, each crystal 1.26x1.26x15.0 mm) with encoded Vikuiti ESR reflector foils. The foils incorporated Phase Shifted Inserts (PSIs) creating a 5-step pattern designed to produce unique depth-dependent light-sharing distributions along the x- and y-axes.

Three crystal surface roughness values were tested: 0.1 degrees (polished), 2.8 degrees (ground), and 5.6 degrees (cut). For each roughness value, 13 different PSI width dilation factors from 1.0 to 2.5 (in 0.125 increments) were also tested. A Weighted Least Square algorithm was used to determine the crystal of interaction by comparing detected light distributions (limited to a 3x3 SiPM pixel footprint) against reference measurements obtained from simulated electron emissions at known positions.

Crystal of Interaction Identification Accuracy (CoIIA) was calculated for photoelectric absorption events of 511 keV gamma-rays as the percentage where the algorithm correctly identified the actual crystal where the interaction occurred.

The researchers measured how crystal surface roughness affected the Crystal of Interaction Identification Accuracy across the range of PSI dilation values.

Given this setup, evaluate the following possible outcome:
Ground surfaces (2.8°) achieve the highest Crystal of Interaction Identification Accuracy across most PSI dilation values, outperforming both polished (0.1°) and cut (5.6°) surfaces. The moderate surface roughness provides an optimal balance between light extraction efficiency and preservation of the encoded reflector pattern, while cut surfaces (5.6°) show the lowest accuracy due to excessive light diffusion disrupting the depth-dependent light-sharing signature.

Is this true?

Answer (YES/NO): NO